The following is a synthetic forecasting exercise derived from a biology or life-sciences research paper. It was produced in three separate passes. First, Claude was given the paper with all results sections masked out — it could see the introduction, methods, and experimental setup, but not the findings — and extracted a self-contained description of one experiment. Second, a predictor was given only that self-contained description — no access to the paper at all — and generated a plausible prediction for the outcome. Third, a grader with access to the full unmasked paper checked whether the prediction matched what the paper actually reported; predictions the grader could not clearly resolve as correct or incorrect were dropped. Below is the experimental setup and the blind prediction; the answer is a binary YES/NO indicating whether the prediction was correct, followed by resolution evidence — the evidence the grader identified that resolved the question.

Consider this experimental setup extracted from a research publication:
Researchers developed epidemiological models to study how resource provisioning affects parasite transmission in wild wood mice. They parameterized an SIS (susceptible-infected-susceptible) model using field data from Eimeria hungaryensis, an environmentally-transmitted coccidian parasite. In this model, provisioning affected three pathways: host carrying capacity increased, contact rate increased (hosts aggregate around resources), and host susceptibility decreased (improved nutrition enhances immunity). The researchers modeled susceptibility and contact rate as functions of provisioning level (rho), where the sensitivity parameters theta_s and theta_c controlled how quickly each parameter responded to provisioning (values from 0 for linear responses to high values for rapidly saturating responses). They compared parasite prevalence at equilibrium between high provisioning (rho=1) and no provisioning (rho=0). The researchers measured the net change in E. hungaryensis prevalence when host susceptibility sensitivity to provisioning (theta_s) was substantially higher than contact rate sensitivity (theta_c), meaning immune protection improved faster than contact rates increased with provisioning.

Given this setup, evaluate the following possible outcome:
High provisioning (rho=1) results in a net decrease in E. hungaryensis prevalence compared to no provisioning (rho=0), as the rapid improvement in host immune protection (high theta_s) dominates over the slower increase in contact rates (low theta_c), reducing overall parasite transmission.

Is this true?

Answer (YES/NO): YES